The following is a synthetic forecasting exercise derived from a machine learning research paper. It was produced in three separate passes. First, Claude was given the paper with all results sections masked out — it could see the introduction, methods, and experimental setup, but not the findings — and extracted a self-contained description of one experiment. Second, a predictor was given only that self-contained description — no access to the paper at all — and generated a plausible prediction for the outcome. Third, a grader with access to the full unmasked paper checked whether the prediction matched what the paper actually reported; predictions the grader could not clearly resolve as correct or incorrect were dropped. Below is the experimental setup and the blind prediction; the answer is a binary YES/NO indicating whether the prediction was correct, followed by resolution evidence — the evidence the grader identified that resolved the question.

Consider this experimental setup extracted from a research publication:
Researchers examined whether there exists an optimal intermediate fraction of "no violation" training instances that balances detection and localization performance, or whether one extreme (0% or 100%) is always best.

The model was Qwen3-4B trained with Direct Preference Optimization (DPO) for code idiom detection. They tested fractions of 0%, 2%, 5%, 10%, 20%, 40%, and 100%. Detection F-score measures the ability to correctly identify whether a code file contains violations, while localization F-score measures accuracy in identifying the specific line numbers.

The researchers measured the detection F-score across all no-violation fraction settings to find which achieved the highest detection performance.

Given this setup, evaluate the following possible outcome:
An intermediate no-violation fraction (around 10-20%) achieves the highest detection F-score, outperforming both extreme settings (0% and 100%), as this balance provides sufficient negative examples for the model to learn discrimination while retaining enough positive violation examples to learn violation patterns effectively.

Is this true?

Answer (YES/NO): NO